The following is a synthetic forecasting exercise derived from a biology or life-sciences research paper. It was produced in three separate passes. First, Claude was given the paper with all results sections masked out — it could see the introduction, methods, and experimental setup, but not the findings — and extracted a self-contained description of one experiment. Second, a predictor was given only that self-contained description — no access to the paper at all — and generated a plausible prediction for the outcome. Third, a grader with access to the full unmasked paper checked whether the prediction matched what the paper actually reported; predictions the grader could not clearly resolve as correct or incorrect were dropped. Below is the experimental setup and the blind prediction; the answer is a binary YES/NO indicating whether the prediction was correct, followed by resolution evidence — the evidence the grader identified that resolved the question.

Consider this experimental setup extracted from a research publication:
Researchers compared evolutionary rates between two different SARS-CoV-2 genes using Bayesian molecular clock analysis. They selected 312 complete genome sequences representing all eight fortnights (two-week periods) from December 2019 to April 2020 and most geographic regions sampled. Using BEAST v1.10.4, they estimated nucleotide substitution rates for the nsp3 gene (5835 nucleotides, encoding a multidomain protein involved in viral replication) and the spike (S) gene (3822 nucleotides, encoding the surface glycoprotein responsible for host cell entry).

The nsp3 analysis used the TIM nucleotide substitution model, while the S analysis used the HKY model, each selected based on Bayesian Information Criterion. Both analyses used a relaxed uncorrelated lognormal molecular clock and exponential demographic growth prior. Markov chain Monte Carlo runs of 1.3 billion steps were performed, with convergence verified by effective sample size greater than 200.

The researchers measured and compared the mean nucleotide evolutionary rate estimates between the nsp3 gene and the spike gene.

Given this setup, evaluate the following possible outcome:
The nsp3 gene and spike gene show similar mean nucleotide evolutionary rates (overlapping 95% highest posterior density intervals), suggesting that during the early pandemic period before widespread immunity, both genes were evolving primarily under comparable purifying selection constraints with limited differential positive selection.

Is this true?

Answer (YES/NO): NO